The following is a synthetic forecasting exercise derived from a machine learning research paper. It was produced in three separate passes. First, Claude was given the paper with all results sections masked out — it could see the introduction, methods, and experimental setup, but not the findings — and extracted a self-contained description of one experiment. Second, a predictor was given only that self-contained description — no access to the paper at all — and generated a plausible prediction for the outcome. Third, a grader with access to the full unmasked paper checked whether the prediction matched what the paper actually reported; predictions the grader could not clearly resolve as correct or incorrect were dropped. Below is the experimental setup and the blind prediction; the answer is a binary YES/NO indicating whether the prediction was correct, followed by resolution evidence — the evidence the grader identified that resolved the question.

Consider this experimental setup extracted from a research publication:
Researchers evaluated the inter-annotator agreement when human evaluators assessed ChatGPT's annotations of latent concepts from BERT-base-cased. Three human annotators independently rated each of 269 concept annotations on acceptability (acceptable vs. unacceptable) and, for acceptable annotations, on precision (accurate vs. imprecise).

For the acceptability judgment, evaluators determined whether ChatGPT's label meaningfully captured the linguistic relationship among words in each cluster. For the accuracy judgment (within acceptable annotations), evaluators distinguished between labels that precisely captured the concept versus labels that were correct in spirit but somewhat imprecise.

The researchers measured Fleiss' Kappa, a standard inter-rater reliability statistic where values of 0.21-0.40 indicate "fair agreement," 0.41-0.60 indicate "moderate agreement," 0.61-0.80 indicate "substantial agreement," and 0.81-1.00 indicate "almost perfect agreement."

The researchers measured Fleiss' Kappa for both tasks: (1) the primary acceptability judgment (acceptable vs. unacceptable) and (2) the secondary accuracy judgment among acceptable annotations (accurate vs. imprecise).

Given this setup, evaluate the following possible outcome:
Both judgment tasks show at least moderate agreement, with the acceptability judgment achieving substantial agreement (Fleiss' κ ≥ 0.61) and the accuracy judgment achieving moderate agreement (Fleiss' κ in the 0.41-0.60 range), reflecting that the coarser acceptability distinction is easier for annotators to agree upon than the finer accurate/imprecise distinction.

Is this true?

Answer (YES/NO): NO